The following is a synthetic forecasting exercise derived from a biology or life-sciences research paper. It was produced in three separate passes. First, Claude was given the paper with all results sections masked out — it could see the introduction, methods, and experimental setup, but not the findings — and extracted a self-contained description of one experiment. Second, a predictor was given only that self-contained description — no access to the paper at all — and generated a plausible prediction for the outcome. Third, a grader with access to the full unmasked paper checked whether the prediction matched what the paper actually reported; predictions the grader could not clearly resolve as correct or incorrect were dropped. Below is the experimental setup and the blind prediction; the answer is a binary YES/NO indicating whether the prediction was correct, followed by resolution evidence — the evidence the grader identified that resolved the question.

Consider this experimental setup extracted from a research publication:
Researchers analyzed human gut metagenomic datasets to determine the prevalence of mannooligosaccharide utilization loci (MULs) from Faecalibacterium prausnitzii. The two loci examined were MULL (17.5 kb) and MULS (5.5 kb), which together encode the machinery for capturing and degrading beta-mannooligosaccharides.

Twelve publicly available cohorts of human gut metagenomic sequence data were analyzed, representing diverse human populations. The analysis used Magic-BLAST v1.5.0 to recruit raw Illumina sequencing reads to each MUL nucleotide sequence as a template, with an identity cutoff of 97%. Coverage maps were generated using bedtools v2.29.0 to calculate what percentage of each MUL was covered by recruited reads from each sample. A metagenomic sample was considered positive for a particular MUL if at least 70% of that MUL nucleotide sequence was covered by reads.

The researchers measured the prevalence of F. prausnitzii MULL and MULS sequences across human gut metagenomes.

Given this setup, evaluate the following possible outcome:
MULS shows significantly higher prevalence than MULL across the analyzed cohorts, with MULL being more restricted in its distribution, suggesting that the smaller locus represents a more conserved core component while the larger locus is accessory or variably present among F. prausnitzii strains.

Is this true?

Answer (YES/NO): NO